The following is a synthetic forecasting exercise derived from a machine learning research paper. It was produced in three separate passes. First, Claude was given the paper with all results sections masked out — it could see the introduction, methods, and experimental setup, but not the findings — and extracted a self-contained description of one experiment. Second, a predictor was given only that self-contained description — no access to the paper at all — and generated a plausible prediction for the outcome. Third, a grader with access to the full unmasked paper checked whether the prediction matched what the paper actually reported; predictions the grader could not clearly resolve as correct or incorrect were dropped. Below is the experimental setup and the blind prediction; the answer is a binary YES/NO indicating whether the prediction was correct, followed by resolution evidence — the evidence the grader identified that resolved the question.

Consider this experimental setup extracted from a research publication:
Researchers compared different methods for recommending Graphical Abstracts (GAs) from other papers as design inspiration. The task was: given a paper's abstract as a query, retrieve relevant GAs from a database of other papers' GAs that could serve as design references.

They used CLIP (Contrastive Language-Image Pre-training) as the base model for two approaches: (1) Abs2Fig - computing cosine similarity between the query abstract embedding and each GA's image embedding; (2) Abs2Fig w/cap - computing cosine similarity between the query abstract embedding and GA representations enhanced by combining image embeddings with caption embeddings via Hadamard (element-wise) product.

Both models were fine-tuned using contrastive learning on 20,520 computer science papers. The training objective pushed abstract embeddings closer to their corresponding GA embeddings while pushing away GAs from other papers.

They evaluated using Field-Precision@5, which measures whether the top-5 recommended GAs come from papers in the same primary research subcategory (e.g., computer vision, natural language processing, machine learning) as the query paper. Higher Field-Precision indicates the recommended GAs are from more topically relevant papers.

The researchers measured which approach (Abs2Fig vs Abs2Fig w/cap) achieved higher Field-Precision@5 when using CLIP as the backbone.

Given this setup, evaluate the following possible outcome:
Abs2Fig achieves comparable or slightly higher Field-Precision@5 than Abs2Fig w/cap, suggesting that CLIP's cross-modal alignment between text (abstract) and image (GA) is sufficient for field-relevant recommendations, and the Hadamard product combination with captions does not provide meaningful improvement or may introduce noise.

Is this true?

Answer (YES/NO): NO